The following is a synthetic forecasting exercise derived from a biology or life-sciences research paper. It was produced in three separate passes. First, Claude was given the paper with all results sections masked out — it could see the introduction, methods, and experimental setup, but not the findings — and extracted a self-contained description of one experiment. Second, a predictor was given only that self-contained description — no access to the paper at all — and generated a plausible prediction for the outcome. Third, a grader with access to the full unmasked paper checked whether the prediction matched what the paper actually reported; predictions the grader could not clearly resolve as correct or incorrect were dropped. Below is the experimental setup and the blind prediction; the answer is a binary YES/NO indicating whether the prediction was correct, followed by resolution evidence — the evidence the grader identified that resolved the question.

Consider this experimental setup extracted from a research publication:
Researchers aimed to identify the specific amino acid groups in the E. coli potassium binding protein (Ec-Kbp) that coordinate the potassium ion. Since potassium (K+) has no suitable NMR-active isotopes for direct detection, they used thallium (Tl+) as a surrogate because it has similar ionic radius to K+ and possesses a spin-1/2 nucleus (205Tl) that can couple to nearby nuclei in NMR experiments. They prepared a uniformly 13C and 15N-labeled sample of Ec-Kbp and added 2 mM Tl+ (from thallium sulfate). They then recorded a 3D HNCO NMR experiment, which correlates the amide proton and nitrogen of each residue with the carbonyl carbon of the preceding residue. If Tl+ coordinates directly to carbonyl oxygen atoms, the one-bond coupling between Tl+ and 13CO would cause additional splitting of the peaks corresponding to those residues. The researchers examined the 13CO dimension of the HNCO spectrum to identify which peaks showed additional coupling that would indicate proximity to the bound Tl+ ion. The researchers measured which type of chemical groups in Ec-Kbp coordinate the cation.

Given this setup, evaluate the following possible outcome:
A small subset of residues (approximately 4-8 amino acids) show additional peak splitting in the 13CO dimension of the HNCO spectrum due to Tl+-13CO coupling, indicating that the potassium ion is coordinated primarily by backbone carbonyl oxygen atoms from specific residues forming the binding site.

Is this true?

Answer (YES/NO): YES